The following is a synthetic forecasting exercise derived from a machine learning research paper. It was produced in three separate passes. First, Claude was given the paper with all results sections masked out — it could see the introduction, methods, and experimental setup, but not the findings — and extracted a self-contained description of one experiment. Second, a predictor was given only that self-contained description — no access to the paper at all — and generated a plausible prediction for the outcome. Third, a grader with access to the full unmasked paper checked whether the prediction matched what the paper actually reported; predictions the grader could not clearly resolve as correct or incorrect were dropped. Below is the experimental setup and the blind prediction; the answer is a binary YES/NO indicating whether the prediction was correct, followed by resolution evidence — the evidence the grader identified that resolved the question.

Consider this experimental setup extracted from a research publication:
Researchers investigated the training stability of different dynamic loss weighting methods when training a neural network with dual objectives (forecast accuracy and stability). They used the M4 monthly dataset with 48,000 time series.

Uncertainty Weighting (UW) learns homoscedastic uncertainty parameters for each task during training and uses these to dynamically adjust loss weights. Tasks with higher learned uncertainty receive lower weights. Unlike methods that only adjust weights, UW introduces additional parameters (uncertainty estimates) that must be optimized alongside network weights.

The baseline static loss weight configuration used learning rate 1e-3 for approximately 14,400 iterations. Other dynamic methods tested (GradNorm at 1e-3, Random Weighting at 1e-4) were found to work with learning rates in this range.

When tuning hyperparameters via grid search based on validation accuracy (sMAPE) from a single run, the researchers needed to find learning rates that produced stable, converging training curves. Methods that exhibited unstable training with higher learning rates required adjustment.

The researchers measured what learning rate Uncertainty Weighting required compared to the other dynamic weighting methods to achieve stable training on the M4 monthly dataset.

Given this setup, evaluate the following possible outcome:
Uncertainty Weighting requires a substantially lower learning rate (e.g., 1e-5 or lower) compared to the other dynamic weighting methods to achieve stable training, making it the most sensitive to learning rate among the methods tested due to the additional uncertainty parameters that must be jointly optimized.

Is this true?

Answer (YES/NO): YES